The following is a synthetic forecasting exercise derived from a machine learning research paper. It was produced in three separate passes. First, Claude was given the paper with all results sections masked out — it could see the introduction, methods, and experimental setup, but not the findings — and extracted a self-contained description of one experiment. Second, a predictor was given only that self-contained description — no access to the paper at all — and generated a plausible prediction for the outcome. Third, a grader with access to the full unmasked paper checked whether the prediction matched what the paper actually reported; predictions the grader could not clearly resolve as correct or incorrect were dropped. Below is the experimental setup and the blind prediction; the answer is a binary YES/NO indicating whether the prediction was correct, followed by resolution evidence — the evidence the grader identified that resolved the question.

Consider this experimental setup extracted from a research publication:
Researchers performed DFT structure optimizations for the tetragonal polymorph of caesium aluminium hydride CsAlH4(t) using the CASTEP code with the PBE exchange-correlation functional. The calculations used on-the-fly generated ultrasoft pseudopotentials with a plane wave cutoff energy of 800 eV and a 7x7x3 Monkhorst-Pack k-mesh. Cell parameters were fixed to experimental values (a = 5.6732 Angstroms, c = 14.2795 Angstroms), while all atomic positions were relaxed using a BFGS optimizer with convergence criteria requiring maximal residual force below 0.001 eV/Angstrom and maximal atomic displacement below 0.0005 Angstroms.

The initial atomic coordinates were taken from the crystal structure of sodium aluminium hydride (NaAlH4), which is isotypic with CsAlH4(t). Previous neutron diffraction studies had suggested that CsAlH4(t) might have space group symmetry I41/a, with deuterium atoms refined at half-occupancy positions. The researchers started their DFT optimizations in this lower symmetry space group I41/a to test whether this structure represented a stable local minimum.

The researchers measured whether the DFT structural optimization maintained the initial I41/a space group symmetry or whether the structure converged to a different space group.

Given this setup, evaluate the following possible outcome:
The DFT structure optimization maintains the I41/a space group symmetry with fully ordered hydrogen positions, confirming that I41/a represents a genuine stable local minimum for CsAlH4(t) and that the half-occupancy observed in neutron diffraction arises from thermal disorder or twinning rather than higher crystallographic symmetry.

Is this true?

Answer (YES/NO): NO